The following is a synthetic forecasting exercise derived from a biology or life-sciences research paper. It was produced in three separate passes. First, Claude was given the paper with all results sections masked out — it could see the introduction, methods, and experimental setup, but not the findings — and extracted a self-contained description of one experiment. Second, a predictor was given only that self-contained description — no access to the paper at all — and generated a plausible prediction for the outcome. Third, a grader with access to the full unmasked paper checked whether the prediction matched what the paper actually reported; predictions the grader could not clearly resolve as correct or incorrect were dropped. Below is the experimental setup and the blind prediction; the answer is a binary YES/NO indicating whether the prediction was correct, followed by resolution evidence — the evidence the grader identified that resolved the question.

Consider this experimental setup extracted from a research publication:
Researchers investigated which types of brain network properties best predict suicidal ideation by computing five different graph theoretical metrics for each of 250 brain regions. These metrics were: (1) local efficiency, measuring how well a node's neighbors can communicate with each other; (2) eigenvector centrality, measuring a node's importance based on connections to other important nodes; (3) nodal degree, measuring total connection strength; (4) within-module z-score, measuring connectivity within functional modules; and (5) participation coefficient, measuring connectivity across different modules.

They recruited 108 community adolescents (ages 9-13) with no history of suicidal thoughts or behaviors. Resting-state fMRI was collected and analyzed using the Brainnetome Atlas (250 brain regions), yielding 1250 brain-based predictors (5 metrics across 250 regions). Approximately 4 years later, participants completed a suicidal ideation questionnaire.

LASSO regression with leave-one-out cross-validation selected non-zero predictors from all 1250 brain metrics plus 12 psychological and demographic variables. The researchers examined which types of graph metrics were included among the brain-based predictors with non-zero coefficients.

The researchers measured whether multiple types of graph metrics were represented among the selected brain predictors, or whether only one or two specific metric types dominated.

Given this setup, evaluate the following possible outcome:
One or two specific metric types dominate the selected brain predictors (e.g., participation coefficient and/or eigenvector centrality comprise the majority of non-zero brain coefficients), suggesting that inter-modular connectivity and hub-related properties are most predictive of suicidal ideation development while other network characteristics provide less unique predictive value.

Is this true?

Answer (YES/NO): NO